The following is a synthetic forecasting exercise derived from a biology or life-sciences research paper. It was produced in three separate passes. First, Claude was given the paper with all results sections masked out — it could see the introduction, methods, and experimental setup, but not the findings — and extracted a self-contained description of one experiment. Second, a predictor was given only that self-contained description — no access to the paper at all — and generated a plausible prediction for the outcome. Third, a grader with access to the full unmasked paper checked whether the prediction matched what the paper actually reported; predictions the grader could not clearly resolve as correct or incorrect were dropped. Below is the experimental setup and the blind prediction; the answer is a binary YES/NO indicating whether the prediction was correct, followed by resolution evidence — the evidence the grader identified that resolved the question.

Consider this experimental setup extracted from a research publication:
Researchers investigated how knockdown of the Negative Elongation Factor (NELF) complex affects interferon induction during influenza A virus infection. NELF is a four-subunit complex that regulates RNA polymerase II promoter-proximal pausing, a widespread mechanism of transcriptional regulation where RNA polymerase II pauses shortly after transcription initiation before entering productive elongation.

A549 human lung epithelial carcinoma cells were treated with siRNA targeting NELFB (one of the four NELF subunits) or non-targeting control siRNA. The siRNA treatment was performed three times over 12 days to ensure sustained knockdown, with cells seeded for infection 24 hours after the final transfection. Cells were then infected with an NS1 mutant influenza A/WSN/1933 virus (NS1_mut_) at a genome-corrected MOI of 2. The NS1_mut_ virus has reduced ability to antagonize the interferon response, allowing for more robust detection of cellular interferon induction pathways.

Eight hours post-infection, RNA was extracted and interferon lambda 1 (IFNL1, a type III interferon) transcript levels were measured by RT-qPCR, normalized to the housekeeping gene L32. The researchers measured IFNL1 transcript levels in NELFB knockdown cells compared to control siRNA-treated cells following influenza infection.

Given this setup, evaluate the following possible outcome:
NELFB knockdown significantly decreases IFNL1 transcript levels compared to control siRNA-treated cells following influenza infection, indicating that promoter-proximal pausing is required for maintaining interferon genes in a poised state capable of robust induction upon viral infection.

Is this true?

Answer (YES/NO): NO